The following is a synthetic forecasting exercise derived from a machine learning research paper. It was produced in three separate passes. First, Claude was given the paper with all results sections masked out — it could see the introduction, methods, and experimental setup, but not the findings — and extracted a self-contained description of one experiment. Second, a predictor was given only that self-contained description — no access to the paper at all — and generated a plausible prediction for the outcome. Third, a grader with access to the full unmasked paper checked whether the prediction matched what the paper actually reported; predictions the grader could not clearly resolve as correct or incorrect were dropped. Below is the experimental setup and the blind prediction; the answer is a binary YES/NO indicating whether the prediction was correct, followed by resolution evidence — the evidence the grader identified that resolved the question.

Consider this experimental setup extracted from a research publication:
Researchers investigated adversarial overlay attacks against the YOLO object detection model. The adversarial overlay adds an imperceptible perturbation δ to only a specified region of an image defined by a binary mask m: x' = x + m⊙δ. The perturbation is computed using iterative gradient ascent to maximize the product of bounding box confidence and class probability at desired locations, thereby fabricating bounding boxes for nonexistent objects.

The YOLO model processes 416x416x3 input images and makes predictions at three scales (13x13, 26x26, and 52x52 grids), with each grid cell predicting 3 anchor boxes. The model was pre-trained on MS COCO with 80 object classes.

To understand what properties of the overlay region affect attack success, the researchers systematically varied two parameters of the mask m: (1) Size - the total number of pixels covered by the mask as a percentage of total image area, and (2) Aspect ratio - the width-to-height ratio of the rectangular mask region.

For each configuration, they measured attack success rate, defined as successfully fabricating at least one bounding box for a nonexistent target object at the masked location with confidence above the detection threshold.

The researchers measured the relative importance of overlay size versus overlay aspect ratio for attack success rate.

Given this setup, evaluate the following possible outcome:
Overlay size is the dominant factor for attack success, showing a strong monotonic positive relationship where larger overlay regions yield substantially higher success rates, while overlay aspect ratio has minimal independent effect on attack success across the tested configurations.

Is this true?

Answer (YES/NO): YES